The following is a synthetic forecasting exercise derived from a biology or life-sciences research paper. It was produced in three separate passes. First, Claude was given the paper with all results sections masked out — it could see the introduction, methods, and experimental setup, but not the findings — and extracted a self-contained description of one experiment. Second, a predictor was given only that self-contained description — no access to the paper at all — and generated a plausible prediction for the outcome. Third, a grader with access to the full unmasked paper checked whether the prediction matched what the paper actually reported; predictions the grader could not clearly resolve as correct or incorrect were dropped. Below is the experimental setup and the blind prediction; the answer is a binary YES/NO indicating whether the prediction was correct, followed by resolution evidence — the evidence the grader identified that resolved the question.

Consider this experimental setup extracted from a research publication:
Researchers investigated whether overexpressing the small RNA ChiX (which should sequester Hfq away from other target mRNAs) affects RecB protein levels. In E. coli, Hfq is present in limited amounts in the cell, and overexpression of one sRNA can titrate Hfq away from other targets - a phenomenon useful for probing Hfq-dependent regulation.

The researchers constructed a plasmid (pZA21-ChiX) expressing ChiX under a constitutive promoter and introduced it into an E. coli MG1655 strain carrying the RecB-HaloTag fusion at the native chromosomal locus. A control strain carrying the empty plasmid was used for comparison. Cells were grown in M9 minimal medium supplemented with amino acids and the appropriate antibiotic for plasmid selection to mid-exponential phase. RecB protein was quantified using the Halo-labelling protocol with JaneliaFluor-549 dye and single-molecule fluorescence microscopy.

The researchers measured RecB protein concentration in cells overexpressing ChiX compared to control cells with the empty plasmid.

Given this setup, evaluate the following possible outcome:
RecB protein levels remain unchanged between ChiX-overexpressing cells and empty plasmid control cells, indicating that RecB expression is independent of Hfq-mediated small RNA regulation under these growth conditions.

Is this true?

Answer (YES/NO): NO